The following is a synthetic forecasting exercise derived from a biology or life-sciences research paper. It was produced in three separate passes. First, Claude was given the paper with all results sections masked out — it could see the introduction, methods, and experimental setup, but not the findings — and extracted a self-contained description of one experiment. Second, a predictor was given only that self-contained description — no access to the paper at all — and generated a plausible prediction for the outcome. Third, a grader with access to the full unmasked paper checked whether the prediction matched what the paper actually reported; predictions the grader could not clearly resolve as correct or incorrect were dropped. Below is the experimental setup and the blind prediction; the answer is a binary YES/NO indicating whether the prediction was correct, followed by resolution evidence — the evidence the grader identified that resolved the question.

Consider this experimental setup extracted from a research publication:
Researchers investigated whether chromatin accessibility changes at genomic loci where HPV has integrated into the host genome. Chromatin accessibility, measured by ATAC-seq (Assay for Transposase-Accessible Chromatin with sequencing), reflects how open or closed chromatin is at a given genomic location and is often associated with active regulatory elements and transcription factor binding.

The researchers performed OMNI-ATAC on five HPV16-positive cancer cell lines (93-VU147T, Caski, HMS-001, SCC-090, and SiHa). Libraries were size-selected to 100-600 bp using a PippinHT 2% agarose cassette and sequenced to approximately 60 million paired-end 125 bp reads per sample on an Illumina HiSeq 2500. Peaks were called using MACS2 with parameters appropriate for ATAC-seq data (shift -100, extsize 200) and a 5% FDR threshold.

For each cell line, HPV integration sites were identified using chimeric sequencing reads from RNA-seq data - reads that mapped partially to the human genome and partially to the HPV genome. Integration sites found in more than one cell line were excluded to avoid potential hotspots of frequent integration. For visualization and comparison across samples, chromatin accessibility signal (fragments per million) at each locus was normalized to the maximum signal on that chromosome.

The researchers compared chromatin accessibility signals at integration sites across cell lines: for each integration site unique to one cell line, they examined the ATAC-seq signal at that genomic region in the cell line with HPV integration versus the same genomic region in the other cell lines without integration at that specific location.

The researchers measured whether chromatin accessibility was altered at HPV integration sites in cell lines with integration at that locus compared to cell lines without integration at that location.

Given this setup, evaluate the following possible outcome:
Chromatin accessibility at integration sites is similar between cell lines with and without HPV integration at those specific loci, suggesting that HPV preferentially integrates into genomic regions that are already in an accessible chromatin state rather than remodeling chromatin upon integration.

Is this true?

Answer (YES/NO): NO